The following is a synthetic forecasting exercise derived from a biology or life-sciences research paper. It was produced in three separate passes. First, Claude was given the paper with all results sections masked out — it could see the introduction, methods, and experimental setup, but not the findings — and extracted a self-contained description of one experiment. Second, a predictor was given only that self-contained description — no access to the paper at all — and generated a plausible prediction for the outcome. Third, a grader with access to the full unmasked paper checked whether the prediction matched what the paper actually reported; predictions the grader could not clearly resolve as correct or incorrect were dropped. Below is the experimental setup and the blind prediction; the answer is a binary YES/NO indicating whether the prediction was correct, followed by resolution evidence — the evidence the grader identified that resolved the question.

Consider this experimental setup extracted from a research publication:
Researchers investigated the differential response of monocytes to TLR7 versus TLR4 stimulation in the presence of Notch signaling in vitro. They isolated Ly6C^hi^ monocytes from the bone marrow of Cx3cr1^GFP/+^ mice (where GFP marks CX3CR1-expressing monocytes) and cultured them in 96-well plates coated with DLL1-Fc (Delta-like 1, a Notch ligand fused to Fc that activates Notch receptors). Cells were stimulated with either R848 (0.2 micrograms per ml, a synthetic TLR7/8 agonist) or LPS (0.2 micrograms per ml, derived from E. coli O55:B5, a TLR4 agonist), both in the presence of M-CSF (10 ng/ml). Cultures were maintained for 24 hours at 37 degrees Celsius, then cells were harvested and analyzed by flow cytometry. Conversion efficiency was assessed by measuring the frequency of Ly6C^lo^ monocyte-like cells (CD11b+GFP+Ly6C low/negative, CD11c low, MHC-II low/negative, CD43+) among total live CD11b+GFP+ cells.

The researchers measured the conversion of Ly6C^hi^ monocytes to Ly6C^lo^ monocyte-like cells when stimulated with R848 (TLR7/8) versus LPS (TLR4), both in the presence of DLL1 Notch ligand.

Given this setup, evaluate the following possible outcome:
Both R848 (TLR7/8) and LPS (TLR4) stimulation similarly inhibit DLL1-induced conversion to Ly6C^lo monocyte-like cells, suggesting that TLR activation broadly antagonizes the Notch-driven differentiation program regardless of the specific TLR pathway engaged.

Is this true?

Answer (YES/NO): NO